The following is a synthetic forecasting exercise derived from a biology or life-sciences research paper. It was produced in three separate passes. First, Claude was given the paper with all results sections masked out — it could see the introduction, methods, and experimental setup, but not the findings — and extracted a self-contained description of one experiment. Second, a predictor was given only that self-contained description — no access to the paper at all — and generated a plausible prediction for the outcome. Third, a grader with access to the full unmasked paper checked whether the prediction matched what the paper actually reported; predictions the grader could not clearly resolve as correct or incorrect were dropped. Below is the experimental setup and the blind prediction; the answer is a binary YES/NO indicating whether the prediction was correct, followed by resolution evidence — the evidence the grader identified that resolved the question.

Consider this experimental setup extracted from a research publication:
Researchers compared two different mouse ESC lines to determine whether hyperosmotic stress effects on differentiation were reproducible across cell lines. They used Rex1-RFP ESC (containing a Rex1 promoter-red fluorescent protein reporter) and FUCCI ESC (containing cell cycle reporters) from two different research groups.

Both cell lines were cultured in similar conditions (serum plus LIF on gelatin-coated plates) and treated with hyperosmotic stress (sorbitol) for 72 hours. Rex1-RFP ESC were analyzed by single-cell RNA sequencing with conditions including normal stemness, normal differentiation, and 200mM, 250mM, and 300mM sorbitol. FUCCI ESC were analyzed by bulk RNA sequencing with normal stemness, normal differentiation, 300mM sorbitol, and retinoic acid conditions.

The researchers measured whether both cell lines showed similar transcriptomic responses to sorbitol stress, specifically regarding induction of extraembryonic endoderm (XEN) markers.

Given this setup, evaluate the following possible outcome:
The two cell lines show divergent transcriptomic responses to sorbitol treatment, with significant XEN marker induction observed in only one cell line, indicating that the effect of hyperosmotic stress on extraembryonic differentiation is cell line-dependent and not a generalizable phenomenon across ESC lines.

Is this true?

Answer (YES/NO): NO